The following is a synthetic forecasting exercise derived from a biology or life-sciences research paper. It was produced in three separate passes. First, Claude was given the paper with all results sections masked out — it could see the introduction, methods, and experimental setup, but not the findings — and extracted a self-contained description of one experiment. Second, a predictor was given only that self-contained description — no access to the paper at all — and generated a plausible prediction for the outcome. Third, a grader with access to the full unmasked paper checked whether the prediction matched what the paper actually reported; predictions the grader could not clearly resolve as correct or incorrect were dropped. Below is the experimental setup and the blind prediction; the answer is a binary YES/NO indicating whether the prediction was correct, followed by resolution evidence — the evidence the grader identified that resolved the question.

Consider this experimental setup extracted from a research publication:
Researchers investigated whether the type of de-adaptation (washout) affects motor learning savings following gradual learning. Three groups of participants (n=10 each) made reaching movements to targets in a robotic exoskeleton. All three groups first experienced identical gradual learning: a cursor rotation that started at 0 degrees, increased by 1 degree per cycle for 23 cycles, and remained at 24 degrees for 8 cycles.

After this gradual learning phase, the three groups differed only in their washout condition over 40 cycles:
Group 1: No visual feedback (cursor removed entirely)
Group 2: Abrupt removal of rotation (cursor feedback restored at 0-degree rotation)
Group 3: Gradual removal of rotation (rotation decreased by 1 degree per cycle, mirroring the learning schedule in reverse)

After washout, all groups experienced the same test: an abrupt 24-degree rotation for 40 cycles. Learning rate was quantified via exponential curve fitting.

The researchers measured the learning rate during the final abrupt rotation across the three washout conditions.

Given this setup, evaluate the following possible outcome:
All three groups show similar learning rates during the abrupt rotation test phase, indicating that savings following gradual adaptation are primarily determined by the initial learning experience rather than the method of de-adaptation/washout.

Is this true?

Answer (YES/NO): NO